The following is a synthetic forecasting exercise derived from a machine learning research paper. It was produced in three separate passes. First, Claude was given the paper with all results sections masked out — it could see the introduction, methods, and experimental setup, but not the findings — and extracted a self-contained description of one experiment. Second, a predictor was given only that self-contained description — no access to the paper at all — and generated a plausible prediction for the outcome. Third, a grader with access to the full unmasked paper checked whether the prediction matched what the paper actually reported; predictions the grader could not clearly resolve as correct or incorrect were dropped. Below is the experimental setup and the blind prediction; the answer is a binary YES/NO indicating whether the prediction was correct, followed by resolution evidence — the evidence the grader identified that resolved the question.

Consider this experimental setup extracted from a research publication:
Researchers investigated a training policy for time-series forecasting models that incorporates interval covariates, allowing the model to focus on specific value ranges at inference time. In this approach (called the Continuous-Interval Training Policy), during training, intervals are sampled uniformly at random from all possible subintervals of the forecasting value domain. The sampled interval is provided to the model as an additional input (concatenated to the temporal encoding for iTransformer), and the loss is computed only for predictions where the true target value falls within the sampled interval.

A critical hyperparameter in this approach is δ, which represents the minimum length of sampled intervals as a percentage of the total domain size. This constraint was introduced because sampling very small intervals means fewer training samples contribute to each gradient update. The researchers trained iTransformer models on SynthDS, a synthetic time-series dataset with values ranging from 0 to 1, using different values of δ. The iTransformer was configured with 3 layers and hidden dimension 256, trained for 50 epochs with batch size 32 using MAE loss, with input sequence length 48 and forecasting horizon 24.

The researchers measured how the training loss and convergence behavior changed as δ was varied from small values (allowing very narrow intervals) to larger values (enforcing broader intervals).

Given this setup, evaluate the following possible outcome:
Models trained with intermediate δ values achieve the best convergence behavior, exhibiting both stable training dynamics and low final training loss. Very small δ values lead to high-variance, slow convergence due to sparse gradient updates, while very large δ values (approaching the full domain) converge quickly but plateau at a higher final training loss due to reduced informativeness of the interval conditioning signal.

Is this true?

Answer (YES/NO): NO